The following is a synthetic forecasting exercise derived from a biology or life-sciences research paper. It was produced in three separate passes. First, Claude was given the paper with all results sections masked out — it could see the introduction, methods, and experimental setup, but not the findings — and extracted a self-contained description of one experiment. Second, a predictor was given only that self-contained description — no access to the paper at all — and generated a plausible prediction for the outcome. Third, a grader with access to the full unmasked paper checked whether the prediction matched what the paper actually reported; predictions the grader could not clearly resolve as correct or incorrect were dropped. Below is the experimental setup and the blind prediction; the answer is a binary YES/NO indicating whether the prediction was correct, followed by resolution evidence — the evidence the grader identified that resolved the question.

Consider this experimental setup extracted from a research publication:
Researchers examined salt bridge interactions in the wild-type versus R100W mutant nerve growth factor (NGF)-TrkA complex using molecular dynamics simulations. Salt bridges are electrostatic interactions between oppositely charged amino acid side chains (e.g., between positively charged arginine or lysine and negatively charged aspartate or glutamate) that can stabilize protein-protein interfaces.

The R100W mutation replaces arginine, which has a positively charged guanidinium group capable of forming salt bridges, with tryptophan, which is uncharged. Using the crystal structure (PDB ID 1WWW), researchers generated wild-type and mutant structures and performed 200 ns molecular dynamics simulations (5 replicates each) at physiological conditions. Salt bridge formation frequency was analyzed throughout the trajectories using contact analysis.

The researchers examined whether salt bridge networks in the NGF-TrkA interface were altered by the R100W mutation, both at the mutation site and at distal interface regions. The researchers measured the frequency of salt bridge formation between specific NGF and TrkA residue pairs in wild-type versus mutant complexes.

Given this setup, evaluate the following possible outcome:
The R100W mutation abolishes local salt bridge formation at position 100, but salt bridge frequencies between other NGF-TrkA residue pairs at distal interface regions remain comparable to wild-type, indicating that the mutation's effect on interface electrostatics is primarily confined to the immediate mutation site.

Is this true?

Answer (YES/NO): NO